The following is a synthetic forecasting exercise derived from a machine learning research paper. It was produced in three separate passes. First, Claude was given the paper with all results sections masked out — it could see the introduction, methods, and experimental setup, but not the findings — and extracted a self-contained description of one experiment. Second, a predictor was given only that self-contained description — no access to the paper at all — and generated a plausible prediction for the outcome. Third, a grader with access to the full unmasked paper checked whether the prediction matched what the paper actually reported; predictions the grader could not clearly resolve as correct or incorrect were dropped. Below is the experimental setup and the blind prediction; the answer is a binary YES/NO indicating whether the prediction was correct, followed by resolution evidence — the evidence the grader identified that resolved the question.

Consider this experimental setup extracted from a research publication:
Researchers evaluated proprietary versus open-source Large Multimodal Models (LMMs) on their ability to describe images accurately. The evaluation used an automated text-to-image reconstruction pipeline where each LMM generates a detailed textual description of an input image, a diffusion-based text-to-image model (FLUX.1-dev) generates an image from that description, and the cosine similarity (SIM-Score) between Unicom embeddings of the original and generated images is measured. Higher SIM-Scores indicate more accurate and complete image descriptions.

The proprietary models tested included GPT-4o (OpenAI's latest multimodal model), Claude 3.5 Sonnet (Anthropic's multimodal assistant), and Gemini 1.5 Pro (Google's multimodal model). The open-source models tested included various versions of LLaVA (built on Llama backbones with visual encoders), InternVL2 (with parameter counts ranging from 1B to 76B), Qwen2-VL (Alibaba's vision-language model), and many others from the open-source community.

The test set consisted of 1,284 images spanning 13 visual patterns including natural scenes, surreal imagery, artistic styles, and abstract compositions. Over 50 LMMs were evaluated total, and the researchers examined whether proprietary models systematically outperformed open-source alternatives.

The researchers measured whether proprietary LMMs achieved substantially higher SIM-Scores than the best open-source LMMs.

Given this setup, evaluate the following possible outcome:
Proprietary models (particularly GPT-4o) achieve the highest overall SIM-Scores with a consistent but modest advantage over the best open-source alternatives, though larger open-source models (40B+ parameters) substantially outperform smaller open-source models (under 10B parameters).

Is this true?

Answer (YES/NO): NO